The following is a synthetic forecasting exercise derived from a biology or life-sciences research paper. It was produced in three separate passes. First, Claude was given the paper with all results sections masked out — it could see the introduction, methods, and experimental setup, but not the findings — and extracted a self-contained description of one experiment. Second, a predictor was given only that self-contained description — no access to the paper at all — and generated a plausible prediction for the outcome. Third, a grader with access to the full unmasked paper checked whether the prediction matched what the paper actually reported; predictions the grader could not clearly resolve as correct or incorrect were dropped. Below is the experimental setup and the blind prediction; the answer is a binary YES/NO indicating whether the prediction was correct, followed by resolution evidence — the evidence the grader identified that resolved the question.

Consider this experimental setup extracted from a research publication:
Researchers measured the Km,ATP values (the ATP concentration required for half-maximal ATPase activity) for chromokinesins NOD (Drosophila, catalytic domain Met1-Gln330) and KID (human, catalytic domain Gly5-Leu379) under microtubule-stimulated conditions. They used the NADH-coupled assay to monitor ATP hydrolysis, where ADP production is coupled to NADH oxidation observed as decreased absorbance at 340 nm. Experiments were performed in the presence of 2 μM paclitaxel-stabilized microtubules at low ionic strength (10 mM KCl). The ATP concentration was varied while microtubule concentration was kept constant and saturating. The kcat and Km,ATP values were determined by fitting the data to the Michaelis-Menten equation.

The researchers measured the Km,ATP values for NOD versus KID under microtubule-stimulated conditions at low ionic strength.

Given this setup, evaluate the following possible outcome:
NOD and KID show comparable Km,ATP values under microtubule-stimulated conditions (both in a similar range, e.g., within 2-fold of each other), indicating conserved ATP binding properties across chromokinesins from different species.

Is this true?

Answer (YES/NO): NO